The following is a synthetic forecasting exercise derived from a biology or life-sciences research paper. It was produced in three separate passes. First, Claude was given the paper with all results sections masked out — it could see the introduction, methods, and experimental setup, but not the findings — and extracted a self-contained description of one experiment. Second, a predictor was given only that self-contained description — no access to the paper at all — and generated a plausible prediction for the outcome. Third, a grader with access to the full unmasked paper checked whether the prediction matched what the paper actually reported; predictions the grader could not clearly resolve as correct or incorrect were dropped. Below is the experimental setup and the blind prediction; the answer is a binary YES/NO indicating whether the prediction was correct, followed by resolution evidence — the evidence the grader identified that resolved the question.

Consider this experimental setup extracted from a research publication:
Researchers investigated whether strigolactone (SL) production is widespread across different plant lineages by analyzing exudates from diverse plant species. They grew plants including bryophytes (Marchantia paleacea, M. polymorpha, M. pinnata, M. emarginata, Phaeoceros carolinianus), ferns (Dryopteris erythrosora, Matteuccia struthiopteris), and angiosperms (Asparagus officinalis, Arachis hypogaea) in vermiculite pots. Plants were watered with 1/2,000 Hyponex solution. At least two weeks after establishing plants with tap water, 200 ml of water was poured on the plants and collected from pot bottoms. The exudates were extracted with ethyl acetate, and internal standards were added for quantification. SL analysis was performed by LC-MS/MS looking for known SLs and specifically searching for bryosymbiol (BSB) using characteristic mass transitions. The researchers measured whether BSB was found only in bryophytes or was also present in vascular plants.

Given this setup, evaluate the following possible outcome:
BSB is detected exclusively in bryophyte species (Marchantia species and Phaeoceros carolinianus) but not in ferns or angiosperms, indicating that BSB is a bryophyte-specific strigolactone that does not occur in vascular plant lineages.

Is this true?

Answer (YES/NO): NO